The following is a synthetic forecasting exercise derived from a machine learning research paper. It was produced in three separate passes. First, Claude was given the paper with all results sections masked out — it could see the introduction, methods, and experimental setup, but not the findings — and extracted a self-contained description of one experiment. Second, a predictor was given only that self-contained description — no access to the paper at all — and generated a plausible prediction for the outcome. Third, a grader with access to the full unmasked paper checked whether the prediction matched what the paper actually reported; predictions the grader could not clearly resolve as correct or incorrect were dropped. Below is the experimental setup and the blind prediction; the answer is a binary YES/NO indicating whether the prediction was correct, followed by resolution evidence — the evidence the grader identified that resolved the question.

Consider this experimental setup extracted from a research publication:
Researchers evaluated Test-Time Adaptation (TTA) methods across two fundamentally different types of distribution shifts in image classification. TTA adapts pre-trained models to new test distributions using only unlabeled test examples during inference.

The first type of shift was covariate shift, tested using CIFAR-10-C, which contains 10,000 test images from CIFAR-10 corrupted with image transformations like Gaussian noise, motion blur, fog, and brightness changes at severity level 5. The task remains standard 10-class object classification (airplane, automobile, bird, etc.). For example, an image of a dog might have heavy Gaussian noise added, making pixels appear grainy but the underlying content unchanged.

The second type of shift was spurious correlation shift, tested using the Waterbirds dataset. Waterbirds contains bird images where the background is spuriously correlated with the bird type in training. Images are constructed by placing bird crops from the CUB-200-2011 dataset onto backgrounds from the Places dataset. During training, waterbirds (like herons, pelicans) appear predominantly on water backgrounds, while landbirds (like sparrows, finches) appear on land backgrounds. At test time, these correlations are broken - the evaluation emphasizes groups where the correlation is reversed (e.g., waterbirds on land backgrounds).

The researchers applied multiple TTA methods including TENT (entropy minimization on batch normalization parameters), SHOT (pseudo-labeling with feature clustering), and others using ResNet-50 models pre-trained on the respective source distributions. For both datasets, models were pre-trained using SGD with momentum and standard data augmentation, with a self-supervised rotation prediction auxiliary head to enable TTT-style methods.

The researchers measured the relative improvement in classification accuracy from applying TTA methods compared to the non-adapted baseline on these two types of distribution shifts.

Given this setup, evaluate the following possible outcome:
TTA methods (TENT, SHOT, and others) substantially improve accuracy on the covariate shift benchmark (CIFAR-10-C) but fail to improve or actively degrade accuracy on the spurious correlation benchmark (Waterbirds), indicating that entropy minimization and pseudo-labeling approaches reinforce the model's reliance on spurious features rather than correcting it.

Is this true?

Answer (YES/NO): NO